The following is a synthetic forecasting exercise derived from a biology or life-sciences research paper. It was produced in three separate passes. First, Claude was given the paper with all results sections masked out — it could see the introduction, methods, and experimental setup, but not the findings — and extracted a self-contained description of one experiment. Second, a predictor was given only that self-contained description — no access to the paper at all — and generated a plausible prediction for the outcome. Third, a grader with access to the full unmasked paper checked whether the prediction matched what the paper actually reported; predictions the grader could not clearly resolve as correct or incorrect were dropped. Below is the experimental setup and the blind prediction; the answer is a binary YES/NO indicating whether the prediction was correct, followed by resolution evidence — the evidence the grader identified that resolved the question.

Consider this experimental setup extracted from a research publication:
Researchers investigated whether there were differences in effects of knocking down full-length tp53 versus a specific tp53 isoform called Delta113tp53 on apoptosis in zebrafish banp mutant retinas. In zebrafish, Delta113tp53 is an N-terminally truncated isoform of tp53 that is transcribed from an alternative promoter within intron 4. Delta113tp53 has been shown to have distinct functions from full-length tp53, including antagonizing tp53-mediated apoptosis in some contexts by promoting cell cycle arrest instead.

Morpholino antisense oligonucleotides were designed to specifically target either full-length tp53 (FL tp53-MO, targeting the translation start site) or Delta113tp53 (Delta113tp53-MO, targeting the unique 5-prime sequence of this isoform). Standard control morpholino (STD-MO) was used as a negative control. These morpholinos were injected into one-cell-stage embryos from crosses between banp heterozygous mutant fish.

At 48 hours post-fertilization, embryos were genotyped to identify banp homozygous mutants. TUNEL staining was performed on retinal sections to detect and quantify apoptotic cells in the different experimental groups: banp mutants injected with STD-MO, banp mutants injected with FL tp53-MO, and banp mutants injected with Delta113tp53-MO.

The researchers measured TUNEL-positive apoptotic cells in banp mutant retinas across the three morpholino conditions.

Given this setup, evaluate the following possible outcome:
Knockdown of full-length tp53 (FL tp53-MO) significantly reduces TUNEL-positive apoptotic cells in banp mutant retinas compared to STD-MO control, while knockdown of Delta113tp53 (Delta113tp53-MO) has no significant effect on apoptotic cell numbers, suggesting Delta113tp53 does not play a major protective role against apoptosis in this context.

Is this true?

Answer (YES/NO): NO